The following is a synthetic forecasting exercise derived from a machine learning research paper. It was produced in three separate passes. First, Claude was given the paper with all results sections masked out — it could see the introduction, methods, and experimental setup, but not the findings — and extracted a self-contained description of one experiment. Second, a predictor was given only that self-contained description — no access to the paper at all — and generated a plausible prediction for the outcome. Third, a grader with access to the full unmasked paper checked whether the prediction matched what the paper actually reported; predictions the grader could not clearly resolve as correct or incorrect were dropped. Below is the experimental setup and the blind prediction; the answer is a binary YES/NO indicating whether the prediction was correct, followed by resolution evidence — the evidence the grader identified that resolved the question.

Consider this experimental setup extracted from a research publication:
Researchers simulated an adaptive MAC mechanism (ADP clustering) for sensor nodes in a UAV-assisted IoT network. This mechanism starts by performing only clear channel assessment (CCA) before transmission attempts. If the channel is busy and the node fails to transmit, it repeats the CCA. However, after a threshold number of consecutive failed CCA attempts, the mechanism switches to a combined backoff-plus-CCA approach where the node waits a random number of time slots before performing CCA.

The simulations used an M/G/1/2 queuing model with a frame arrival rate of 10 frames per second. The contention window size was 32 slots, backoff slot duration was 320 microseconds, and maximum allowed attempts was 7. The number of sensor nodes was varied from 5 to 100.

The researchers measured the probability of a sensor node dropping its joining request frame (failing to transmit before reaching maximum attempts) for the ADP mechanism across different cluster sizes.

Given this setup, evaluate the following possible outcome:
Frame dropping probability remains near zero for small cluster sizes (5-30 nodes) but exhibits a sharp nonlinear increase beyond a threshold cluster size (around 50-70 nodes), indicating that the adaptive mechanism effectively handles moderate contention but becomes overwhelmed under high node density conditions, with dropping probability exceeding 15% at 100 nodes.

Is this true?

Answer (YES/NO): NO